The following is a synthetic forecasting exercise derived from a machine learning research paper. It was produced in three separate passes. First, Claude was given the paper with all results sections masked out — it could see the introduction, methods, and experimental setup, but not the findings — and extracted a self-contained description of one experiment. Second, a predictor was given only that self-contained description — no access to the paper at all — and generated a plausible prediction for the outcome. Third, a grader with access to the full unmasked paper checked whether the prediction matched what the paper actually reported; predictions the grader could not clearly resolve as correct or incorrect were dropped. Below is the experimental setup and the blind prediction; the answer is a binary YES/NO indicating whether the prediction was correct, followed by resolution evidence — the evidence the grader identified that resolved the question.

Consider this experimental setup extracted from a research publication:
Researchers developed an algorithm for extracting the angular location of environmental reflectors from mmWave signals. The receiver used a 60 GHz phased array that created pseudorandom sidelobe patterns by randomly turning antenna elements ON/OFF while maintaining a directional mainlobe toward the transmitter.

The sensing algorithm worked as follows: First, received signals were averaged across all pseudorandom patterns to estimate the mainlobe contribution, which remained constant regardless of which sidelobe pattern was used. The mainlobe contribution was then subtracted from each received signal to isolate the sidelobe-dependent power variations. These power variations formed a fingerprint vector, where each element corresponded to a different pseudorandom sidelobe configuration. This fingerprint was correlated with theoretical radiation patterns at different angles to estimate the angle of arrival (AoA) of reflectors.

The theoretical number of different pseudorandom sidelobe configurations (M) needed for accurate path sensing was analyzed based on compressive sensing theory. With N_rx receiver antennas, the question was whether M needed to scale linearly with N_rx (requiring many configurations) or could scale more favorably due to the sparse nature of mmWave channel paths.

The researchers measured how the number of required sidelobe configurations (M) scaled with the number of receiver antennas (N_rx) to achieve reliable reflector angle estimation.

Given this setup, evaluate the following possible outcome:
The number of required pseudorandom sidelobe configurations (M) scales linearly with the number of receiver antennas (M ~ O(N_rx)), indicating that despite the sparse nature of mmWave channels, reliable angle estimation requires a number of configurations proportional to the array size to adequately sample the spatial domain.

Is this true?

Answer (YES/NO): NO